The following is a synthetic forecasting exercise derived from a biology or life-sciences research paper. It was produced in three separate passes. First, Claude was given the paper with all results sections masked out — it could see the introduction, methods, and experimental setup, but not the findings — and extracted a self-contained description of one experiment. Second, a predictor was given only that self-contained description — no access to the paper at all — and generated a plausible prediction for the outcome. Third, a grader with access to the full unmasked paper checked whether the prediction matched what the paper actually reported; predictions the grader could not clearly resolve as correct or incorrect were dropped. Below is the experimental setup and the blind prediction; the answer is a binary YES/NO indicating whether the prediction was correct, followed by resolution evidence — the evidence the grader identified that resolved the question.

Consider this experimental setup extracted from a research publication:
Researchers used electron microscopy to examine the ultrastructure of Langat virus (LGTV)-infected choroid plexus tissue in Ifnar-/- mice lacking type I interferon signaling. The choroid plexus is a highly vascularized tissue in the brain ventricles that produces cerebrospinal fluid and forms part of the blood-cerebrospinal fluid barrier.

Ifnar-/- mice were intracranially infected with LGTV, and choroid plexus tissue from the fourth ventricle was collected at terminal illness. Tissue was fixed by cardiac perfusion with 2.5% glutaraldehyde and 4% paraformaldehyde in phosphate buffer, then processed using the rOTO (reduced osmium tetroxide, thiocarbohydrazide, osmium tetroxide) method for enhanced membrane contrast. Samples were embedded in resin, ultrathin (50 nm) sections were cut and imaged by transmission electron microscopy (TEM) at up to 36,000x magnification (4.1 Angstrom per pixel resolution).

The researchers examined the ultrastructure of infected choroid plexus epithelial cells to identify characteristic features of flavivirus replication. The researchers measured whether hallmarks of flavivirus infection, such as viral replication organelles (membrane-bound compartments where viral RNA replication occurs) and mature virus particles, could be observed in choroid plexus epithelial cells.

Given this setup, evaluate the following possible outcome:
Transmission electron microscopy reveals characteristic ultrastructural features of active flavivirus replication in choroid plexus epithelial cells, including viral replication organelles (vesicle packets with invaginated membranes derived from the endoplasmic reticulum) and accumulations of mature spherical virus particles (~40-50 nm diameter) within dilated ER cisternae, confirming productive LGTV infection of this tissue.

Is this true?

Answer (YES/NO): YES